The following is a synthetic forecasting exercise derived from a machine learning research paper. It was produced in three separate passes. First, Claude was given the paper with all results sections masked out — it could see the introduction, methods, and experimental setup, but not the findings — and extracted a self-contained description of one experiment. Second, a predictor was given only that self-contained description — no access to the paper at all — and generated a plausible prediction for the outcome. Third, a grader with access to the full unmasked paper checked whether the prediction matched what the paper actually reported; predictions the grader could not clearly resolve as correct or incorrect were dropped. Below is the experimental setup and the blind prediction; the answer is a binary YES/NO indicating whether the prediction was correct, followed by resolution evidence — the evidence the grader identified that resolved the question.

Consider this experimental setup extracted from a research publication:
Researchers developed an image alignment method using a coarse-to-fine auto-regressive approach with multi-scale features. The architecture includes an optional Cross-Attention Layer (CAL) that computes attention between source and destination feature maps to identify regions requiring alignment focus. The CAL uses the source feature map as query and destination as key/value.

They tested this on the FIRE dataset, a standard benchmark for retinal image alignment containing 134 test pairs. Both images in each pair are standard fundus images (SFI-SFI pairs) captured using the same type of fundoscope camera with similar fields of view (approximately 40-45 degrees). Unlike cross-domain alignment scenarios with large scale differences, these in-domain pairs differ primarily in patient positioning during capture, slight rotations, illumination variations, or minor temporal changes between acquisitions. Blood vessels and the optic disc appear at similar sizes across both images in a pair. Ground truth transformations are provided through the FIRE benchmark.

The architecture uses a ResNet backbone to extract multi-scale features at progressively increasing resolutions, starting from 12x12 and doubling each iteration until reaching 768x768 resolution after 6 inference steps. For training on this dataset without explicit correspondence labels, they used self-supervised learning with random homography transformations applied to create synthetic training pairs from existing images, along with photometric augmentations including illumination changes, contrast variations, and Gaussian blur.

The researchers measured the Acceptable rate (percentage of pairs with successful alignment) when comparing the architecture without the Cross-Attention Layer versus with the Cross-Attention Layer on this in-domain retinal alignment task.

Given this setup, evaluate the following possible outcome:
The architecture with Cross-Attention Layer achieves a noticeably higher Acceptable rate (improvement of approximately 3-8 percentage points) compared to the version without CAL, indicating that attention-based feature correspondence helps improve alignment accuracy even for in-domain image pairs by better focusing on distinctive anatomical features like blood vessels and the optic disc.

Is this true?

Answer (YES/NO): NO